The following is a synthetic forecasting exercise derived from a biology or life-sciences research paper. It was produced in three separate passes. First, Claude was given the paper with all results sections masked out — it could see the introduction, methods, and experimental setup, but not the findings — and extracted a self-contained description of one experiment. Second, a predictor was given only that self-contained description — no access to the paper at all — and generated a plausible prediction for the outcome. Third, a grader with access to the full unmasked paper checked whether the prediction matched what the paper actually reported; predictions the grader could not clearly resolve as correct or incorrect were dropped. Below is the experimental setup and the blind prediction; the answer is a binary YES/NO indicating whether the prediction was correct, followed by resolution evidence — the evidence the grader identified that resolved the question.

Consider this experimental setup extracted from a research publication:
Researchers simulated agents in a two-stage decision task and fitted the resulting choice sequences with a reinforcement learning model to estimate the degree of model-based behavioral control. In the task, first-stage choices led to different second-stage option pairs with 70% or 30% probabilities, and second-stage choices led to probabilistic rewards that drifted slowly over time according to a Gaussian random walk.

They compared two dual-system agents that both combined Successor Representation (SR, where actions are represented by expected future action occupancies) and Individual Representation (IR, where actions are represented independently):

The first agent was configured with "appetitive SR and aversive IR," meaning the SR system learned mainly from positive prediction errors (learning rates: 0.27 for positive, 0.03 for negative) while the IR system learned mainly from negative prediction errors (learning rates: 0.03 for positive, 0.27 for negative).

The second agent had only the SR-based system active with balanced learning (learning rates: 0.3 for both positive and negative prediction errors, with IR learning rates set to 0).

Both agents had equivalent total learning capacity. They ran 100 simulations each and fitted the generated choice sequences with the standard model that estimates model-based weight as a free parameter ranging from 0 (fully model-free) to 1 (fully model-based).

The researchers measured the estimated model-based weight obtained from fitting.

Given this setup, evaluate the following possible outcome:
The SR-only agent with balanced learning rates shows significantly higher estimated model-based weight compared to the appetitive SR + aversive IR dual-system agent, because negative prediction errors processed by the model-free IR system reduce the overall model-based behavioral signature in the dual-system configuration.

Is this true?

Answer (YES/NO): YES